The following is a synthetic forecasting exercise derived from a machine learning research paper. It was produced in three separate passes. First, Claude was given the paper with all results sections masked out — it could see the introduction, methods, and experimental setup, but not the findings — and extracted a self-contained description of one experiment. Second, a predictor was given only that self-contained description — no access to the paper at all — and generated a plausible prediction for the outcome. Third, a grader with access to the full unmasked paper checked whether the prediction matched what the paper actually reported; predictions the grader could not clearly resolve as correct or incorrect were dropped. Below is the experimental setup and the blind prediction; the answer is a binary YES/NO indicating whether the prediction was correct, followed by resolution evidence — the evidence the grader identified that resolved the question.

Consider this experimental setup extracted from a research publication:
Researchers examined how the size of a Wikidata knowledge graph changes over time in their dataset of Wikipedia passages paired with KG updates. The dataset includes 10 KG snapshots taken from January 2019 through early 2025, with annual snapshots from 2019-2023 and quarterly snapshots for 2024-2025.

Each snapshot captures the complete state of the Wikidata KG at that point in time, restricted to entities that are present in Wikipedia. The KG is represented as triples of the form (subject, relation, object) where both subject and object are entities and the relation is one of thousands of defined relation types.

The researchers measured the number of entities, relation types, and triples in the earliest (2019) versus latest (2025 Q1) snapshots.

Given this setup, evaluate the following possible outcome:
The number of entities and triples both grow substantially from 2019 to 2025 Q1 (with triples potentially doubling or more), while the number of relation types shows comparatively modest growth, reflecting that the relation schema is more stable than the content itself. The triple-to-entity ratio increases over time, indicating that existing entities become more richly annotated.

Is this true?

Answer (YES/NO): NO